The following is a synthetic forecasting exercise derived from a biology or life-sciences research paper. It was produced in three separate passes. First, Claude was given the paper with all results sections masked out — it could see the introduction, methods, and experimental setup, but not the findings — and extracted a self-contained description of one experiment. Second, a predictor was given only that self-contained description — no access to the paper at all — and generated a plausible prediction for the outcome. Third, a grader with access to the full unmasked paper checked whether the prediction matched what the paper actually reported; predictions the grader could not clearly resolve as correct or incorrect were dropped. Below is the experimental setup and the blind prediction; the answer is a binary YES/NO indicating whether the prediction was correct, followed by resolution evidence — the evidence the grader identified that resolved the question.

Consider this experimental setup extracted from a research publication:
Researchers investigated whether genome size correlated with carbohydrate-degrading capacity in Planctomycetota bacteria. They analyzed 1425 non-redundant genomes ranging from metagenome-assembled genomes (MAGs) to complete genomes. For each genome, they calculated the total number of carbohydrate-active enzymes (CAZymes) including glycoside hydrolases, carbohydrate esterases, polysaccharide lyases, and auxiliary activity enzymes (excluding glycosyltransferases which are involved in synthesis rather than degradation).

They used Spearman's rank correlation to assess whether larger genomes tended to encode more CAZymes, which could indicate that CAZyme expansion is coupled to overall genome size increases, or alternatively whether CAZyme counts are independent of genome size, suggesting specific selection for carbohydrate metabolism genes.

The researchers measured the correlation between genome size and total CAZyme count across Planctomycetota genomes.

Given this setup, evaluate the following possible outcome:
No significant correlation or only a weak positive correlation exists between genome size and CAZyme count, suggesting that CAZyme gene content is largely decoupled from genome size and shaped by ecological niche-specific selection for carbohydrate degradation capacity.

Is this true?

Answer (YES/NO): NO